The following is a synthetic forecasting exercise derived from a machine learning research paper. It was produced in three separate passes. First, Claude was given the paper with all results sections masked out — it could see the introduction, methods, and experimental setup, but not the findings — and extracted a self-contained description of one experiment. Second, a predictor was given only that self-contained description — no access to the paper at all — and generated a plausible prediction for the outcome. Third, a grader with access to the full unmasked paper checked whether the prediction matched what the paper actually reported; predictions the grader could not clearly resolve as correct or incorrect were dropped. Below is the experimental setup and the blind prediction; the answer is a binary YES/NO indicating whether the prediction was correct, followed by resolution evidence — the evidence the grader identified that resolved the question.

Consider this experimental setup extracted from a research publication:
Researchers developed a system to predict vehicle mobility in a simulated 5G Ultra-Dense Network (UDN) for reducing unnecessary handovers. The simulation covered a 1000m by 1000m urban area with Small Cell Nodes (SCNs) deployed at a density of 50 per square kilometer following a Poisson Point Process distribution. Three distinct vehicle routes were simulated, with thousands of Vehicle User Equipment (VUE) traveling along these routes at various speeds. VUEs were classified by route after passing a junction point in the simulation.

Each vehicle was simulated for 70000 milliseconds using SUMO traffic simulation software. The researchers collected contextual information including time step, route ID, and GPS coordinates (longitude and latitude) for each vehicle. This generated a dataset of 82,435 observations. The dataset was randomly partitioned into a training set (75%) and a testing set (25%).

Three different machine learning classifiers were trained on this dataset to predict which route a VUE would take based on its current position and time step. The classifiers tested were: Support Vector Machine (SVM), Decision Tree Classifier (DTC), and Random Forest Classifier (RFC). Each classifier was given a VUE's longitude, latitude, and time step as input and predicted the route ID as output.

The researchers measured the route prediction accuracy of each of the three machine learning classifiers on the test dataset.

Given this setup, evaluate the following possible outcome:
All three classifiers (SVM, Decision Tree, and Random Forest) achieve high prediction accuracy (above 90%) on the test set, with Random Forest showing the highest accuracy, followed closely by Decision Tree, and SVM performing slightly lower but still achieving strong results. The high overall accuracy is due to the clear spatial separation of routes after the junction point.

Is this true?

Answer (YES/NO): YES